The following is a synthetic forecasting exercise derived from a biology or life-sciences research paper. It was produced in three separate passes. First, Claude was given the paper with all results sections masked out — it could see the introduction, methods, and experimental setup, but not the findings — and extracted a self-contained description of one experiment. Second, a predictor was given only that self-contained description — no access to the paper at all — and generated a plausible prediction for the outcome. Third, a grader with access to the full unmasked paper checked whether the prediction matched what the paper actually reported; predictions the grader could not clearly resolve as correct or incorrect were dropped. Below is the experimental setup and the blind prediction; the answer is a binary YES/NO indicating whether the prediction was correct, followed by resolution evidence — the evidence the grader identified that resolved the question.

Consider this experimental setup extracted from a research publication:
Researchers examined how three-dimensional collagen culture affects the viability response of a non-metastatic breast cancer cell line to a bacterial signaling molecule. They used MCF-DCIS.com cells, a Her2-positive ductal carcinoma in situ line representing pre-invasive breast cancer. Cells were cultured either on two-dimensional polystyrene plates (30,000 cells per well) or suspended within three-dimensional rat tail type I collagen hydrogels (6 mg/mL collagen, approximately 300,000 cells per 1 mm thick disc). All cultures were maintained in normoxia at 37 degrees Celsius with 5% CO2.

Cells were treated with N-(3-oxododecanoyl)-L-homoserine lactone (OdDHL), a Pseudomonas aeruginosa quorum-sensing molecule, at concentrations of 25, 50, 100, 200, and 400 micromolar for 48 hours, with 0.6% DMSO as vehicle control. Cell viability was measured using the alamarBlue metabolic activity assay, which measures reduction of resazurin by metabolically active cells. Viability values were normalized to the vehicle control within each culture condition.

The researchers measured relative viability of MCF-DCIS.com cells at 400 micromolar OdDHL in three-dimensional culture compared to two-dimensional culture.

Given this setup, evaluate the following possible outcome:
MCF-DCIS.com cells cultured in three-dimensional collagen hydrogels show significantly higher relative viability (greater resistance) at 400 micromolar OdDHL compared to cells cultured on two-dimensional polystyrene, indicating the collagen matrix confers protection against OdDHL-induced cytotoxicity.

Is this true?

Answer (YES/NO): YES